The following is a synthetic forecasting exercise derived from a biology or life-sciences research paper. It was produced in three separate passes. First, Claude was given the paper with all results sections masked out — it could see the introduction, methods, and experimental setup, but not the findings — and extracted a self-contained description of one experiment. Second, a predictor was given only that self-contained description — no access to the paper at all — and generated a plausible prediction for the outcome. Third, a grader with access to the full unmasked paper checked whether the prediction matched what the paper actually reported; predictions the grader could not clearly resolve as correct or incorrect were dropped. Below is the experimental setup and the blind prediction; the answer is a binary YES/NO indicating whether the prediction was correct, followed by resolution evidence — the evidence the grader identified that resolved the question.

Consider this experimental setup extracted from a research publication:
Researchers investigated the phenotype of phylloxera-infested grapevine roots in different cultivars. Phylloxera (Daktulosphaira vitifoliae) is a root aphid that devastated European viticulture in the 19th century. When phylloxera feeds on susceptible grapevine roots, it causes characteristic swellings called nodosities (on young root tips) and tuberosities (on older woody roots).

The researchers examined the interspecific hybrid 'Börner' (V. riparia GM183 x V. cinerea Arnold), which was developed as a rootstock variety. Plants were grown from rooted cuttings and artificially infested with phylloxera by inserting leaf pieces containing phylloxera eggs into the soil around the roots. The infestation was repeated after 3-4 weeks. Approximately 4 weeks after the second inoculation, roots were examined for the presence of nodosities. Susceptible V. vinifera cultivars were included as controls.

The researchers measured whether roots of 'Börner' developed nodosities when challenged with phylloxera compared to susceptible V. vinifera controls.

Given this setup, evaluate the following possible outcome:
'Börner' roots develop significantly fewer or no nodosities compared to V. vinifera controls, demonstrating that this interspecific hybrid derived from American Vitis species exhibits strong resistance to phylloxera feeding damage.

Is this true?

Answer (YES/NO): YES